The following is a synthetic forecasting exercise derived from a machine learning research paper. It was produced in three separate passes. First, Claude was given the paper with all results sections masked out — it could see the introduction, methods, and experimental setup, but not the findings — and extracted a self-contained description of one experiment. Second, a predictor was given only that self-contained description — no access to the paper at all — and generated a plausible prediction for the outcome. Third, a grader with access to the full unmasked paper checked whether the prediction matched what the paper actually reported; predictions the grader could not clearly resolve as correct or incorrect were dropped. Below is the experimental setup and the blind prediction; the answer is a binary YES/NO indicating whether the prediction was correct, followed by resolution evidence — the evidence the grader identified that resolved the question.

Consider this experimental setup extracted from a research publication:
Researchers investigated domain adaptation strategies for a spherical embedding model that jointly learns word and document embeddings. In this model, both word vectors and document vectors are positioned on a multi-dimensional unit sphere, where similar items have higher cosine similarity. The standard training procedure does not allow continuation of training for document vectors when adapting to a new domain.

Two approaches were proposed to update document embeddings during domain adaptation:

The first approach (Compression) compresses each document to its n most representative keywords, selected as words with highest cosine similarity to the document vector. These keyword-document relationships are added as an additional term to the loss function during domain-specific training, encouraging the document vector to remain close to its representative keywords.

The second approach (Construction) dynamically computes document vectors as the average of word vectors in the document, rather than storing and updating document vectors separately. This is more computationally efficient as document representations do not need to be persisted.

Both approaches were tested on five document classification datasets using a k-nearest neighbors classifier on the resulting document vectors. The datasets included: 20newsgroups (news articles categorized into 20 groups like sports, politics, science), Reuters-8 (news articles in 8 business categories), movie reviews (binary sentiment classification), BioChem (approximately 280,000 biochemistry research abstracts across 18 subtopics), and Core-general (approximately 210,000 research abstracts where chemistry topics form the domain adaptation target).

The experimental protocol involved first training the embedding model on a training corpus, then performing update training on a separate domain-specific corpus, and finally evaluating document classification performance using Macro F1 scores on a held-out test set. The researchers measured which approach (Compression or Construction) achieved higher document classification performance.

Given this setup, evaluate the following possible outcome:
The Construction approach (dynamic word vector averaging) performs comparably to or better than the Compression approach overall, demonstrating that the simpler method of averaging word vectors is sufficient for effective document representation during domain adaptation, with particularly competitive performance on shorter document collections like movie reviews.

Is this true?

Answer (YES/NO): YES